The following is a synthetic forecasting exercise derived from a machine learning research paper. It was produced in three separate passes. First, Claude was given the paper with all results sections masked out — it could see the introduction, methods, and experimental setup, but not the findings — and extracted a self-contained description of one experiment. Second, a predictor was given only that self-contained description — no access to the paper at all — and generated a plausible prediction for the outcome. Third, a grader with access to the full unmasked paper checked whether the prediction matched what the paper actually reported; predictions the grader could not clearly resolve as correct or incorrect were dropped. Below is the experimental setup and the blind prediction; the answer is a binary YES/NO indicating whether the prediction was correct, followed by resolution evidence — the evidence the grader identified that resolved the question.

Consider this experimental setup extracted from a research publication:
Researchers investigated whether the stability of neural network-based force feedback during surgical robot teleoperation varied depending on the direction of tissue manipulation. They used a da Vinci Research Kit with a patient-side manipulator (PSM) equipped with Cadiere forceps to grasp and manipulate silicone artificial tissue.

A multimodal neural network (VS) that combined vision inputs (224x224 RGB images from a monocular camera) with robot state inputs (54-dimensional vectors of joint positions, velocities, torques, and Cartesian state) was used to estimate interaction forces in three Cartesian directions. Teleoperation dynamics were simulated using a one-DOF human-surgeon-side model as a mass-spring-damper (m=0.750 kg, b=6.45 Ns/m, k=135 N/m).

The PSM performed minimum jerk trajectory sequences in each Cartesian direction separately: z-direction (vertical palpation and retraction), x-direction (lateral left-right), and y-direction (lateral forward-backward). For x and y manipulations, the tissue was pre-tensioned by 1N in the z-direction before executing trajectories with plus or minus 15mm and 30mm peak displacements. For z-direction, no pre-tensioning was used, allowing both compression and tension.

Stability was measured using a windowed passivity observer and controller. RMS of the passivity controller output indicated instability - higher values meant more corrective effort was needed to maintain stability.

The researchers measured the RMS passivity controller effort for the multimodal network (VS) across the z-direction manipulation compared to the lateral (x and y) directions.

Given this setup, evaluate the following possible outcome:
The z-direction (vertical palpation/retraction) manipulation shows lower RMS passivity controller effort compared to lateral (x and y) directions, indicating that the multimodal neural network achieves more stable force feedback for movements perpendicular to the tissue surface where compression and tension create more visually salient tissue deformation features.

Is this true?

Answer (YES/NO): NO